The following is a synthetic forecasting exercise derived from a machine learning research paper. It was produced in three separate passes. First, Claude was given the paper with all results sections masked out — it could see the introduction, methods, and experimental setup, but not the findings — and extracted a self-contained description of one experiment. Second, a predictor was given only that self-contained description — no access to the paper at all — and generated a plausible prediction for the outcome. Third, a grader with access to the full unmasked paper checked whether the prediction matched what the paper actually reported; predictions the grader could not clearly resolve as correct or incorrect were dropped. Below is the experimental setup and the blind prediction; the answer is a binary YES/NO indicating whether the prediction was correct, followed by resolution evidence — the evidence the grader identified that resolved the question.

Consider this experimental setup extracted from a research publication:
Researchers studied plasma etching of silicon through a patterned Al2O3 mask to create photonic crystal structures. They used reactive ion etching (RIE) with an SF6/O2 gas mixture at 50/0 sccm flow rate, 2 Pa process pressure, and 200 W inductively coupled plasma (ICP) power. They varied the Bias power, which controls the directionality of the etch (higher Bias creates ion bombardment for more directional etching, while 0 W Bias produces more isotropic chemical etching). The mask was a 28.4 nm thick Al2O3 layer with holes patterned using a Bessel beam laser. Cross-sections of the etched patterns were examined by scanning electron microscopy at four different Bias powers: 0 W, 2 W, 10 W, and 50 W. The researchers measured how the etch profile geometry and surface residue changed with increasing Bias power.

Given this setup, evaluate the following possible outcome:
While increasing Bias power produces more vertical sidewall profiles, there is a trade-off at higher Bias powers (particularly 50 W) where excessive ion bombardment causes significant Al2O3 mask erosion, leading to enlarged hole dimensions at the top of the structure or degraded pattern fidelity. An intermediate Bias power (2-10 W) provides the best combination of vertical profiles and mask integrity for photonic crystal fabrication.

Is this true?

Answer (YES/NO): NO